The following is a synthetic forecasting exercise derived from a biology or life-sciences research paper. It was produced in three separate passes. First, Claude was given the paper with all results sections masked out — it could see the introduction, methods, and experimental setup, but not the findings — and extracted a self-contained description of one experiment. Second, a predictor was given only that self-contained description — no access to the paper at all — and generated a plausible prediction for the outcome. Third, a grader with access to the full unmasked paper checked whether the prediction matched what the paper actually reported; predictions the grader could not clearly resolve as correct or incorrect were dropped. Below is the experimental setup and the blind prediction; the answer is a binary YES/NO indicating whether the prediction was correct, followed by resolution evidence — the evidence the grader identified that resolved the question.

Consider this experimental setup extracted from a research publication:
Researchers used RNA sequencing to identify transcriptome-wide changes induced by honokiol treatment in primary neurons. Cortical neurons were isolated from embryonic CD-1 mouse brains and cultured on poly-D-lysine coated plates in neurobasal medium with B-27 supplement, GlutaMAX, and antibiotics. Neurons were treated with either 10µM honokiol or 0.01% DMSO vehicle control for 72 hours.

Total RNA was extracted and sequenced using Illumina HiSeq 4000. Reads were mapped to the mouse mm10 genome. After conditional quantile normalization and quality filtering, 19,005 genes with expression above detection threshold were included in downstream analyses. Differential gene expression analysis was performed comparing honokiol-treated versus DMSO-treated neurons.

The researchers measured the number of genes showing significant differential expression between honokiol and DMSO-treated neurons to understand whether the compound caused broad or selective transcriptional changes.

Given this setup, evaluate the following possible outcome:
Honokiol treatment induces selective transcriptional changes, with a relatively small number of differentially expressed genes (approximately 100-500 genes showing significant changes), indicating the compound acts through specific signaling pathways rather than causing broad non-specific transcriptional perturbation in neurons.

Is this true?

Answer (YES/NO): YES